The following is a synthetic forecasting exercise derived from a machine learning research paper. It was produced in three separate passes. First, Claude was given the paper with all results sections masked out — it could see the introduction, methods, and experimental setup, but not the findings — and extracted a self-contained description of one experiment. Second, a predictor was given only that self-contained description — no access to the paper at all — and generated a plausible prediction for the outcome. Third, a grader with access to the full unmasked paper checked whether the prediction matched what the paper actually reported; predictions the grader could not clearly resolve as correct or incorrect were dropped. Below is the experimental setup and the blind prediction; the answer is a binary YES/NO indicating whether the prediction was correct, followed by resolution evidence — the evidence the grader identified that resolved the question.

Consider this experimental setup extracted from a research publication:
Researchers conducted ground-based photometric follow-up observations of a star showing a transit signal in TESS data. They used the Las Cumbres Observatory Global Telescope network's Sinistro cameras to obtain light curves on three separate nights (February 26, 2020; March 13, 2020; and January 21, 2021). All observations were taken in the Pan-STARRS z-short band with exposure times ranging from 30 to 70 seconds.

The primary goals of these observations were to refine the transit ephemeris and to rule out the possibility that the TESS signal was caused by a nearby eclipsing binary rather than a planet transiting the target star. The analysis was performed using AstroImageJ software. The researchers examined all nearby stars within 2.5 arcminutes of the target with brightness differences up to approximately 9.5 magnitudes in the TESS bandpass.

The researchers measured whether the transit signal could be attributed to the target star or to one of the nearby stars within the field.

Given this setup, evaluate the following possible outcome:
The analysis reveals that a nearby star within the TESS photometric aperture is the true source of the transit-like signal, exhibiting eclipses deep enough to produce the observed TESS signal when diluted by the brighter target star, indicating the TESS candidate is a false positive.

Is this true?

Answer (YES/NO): NO